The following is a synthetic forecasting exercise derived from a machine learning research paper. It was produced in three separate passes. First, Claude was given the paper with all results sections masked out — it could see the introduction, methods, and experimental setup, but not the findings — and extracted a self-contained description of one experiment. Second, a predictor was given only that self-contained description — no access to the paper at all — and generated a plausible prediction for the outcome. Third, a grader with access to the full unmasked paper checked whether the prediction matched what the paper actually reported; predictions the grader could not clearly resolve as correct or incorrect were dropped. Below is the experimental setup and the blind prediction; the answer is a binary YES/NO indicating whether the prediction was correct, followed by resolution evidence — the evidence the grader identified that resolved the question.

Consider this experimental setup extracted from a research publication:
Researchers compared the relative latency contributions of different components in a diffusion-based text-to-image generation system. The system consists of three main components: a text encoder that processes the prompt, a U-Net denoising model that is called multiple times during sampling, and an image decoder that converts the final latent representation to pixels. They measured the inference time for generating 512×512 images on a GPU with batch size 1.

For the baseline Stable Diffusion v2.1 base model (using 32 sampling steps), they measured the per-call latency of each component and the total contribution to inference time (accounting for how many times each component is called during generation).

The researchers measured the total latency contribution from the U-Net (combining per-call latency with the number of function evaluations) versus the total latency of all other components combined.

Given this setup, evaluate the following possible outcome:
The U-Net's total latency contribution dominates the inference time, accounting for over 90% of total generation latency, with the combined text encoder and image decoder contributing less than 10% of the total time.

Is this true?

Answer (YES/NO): YES